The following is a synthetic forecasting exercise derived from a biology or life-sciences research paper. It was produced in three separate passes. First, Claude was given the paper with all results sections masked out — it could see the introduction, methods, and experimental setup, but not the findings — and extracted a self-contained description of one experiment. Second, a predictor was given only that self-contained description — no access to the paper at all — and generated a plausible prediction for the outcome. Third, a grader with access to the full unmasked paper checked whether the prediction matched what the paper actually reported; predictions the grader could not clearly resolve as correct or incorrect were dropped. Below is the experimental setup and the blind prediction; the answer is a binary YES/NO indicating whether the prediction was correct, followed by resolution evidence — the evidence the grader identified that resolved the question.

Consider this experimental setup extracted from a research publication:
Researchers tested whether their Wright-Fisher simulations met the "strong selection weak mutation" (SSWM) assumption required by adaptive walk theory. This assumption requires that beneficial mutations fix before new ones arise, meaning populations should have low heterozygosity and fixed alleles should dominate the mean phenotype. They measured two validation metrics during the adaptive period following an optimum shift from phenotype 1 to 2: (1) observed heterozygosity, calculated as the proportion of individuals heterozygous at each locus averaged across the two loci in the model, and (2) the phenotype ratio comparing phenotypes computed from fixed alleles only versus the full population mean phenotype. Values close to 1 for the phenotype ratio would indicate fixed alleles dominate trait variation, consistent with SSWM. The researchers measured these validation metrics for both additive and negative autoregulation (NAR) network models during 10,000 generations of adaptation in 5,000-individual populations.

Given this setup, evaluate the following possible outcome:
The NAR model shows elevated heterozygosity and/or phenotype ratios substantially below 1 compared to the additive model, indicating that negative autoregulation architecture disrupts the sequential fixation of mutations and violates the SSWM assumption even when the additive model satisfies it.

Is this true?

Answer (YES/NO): NO